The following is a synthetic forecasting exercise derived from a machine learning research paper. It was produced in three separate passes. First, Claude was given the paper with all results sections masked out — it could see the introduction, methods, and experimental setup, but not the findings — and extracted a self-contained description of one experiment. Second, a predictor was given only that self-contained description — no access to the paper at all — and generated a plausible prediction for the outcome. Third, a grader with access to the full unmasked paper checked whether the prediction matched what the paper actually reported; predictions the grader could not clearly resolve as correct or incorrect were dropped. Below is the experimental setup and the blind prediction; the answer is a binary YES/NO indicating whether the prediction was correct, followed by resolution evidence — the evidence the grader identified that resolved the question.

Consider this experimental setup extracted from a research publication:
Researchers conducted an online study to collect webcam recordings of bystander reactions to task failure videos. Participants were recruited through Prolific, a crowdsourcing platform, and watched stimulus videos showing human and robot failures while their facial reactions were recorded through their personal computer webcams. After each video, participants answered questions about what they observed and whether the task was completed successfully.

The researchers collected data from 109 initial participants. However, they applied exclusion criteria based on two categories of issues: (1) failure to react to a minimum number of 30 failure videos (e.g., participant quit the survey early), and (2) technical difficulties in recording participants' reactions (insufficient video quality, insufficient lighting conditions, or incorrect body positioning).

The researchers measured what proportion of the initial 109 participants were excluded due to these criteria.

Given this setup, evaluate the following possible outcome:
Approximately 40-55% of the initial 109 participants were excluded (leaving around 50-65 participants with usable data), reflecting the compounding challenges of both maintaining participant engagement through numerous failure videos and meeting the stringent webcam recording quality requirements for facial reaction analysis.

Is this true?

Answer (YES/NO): YES